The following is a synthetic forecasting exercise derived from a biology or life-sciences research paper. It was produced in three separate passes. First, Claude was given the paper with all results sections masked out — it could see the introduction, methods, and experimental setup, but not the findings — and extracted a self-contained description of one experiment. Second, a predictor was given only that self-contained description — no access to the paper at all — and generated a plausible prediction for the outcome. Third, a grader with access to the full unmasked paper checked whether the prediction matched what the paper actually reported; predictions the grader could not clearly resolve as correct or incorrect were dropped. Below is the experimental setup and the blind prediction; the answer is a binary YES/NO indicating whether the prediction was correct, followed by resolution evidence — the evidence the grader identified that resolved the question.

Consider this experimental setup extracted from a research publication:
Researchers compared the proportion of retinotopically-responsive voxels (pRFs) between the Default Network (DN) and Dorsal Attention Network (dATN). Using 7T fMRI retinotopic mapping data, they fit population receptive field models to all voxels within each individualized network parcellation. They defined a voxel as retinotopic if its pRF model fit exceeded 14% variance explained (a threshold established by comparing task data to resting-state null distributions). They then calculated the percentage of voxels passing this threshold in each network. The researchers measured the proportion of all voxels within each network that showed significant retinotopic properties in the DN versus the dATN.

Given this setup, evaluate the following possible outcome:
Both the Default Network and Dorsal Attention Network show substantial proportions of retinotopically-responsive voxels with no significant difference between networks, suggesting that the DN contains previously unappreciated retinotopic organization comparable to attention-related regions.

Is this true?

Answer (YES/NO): NO